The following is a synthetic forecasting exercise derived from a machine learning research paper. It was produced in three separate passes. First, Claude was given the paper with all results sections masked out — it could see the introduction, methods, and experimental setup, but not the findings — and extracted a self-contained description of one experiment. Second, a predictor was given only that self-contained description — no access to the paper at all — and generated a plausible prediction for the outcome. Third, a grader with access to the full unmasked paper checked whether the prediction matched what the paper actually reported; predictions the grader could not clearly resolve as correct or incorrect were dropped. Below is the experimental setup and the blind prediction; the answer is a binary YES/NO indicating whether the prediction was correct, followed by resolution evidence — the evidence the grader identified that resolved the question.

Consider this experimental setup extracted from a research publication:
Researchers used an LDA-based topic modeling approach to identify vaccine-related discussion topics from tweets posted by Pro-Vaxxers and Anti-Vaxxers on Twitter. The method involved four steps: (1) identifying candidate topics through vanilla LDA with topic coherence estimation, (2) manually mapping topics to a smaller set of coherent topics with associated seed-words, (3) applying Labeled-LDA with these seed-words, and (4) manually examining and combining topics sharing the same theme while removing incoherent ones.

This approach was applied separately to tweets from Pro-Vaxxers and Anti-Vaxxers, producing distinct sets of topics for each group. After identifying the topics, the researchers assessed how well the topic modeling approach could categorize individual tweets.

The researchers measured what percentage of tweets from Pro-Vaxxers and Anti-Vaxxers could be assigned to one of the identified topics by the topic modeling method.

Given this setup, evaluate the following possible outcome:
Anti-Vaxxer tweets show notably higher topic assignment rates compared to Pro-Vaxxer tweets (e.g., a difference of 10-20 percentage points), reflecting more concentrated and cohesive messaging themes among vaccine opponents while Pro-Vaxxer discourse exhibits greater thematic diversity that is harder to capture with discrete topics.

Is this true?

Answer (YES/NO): NO